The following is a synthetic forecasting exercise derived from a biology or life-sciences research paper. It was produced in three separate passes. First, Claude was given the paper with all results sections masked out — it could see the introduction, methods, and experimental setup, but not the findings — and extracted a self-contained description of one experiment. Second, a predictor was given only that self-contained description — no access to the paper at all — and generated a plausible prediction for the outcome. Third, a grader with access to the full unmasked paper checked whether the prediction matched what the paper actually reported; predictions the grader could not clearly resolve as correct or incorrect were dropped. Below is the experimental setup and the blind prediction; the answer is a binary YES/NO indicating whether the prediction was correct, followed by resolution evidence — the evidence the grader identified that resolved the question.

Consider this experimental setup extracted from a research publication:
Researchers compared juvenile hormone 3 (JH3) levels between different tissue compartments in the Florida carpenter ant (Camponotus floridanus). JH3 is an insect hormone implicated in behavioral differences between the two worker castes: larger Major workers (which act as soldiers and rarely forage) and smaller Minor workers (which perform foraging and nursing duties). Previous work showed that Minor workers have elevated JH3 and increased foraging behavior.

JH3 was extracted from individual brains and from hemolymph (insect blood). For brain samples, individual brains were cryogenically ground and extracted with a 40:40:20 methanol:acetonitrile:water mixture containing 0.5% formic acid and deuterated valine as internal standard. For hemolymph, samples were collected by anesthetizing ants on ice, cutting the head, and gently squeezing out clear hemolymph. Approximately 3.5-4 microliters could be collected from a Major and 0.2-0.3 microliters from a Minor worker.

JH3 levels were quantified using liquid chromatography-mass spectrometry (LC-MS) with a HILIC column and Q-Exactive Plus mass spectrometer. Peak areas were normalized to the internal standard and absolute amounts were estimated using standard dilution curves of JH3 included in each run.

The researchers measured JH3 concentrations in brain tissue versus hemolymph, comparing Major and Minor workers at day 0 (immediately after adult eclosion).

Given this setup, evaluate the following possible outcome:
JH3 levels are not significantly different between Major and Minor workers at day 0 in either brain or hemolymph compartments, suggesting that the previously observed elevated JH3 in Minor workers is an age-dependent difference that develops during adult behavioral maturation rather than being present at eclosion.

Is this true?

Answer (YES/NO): NO